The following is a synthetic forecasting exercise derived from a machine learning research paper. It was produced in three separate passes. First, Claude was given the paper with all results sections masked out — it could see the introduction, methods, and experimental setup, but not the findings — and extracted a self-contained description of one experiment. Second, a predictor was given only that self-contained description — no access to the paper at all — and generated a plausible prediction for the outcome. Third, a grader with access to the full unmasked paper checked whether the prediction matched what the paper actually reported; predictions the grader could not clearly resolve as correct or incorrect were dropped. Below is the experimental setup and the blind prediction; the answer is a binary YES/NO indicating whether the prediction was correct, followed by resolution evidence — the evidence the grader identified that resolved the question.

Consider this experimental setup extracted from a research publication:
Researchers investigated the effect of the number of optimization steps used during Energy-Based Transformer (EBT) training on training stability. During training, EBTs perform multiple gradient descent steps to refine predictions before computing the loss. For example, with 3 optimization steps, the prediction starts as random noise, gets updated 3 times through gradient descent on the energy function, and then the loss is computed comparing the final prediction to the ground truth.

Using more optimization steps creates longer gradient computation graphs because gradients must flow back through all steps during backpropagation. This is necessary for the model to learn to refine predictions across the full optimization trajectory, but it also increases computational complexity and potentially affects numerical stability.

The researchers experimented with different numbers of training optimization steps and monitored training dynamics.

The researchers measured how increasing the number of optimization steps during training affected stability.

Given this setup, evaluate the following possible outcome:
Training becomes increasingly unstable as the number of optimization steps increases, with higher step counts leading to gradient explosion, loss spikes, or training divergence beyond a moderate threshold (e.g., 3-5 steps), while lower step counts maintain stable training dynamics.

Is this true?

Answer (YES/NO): YES